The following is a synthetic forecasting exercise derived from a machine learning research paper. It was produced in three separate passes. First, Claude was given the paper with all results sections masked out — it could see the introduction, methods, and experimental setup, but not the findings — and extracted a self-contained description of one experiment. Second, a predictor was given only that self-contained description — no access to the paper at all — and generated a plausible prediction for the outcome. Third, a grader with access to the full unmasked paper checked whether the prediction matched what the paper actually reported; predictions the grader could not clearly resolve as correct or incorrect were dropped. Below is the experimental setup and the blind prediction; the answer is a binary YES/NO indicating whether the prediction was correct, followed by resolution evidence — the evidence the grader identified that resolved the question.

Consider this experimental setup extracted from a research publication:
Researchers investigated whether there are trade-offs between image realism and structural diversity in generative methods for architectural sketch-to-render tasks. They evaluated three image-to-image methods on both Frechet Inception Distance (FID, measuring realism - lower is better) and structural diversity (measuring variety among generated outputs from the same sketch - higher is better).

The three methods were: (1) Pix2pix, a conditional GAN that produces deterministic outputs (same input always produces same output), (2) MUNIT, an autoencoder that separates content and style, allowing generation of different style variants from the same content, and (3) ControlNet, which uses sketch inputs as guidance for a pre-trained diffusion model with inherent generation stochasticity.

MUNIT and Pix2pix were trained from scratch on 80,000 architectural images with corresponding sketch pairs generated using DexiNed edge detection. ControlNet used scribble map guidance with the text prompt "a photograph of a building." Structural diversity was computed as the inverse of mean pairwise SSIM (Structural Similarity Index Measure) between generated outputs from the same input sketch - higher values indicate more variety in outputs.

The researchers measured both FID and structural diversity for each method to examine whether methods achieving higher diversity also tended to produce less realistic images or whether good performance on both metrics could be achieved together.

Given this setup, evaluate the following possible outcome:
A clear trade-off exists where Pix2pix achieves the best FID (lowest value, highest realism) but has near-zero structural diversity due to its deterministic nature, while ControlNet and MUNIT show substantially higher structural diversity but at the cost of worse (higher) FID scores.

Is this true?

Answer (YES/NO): NO